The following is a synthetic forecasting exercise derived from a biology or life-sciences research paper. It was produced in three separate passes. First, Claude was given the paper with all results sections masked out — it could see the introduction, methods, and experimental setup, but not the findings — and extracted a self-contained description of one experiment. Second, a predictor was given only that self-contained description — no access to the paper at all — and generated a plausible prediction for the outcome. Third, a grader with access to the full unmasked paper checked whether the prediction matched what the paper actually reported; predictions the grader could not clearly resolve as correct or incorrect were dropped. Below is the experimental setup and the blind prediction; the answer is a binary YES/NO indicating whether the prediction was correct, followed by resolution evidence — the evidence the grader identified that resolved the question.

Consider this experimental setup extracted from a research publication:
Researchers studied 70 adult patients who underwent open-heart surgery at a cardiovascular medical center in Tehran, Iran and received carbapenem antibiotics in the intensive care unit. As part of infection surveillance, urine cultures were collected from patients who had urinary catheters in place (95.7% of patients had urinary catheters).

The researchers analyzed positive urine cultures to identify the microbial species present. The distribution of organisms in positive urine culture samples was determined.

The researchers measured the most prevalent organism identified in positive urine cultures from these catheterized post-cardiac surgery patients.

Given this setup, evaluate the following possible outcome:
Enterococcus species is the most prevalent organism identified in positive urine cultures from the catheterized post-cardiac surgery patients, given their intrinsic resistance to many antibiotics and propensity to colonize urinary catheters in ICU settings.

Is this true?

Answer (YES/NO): NO